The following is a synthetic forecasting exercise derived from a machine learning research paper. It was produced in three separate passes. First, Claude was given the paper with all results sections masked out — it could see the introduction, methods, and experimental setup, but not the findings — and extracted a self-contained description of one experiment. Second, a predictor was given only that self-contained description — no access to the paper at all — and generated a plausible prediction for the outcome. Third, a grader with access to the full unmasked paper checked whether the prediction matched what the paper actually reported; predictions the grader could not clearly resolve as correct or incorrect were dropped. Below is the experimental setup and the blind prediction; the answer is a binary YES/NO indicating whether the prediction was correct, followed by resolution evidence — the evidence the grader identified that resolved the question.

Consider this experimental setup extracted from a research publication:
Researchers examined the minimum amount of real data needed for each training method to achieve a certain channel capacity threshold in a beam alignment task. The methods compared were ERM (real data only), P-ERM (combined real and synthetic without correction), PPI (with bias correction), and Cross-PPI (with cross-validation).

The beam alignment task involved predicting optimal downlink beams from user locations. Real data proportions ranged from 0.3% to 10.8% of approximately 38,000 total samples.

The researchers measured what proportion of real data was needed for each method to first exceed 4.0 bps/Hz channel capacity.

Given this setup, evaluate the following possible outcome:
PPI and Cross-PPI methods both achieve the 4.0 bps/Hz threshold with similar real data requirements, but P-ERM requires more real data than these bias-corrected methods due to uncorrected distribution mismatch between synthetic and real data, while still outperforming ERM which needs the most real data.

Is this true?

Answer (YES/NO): NO